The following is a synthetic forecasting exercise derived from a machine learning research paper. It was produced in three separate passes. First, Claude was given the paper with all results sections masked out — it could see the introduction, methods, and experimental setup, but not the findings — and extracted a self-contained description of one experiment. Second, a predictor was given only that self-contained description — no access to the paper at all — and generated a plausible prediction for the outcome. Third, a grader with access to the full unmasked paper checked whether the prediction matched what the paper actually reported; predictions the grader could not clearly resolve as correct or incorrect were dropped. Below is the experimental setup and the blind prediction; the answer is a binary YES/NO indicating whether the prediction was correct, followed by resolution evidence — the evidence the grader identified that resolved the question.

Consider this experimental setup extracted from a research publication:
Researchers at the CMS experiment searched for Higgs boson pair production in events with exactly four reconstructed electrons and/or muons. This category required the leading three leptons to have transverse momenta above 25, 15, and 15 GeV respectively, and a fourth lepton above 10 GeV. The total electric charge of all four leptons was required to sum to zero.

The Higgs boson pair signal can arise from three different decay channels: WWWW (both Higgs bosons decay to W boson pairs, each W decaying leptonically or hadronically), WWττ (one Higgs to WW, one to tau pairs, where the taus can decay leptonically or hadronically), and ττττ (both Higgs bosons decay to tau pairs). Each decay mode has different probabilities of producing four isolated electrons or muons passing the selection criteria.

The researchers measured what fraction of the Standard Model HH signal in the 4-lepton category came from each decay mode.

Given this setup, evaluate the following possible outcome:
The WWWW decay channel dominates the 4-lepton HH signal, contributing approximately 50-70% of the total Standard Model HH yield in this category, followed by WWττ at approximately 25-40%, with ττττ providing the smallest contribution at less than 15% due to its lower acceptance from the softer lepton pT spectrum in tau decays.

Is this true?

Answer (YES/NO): YES